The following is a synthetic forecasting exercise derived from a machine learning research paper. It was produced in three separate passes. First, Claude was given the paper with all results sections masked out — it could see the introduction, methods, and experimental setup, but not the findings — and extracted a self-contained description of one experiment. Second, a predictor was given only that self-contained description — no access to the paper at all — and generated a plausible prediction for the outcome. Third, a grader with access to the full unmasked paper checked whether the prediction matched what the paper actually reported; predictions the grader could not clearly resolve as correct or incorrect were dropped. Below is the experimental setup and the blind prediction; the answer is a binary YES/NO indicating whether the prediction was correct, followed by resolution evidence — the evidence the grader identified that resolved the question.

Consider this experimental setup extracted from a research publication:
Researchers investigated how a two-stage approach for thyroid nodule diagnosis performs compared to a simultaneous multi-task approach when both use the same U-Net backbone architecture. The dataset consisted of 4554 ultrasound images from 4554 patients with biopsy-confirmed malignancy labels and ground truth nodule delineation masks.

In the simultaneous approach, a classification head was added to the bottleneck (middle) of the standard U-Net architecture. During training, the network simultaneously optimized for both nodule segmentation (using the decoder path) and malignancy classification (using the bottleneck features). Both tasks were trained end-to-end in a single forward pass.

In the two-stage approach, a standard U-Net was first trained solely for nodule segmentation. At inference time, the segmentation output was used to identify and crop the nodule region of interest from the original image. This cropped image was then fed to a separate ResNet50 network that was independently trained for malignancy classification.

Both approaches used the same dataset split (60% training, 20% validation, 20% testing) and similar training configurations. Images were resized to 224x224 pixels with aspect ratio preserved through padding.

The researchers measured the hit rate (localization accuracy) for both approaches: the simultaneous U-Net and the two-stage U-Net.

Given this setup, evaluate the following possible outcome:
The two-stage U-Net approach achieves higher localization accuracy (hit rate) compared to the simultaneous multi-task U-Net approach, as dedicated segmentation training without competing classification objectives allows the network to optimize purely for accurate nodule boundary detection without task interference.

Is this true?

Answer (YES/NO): YES